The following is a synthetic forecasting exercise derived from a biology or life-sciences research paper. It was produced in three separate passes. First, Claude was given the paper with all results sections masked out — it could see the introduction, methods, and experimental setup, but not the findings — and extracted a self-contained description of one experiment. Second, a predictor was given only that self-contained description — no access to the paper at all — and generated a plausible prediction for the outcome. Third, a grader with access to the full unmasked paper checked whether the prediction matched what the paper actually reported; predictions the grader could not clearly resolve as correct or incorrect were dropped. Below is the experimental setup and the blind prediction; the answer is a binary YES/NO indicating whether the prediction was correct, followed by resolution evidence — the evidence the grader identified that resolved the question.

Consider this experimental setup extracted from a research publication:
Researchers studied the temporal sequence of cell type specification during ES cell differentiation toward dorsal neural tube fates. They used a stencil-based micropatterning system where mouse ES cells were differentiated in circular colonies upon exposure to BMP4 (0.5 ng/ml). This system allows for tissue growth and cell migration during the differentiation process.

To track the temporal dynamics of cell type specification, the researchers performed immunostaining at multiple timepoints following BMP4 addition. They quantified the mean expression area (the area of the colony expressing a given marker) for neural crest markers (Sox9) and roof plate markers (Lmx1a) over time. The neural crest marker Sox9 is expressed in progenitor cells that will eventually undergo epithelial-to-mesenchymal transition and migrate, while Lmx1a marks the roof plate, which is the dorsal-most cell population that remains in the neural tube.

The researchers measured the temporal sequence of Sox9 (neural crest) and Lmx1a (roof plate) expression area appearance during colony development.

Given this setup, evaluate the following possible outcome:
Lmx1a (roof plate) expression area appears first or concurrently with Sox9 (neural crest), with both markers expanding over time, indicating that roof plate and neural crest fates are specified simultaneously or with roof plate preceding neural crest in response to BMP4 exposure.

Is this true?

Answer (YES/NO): NO